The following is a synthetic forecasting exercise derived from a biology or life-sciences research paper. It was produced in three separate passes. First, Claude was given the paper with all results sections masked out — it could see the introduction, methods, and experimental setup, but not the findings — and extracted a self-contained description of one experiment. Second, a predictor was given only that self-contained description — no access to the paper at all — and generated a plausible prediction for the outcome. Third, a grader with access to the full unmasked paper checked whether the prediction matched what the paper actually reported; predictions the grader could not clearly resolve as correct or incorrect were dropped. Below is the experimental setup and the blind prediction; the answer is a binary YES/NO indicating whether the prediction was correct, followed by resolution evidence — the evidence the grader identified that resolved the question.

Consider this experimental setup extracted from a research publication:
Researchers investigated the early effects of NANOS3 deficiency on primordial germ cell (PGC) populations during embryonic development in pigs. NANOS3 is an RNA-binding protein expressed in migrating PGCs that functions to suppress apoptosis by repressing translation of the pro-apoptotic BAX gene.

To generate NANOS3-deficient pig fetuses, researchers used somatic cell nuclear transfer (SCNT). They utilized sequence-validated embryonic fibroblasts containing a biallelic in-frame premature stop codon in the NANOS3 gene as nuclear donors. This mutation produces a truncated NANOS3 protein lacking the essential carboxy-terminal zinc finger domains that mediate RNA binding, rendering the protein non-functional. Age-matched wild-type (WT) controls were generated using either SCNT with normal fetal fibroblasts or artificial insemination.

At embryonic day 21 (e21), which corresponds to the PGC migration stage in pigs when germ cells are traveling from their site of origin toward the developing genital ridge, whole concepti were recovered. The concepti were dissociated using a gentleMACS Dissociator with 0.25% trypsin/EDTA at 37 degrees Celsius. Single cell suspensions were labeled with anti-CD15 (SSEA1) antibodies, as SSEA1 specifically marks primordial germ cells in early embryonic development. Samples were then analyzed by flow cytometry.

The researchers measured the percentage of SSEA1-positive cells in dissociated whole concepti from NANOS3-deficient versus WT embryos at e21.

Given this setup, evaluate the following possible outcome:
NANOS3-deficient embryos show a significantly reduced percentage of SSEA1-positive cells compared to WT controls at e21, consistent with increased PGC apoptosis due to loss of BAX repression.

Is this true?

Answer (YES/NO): NO